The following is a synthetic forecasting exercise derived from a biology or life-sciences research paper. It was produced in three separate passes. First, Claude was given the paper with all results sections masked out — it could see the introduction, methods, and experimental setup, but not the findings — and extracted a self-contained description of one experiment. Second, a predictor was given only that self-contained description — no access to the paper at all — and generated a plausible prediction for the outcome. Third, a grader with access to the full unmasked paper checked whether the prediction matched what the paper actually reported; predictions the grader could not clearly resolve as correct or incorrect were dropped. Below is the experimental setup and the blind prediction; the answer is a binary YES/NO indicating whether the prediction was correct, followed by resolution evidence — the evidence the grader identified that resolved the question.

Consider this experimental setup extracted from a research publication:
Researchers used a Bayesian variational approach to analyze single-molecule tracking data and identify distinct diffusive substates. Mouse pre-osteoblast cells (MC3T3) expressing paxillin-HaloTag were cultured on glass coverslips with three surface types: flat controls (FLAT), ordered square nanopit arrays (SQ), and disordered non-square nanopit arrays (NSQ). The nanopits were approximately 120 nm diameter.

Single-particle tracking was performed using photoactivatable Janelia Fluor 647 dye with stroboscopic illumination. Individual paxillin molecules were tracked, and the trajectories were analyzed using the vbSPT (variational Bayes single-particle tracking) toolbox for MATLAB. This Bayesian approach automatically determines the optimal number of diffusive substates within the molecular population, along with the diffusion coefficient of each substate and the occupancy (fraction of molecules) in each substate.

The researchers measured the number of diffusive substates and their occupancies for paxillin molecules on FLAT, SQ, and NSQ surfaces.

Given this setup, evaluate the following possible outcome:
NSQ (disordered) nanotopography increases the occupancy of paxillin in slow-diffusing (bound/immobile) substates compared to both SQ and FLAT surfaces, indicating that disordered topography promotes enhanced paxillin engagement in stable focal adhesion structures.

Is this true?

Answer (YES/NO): NO